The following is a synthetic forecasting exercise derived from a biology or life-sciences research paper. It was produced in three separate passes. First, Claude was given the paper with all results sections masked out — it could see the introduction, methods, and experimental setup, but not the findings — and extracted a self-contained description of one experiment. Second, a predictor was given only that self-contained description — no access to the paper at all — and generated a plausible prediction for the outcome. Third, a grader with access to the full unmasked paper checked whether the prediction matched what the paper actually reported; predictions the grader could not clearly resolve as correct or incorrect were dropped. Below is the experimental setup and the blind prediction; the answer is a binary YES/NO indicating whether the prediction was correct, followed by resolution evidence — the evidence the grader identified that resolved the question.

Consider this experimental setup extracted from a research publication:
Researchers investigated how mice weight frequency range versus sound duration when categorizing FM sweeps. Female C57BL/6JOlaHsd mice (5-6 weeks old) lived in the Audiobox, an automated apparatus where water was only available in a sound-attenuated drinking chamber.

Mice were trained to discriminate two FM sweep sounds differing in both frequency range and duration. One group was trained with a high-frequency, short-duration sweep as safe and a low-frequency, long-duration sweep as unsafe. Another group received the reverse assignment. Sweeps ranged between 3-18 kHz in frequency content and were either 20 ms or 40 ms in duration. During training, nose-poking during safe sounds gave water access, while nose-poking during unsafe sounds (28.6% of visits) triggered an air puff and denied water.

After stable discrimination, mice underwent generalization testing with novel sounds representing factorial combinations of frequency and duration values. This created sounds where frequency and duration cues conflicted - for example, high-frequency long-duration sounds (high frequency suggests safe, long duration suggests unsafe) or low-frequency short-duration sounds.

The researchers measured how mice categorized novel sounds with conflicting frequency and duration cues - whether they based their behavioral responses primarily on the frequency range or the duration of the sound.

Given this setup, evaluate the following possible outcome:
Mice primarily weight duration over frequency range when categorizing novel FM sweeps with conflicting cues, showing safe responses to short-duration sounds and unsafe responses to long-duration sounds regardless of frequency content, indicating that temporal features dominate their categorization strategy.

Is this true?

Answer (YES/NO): NO